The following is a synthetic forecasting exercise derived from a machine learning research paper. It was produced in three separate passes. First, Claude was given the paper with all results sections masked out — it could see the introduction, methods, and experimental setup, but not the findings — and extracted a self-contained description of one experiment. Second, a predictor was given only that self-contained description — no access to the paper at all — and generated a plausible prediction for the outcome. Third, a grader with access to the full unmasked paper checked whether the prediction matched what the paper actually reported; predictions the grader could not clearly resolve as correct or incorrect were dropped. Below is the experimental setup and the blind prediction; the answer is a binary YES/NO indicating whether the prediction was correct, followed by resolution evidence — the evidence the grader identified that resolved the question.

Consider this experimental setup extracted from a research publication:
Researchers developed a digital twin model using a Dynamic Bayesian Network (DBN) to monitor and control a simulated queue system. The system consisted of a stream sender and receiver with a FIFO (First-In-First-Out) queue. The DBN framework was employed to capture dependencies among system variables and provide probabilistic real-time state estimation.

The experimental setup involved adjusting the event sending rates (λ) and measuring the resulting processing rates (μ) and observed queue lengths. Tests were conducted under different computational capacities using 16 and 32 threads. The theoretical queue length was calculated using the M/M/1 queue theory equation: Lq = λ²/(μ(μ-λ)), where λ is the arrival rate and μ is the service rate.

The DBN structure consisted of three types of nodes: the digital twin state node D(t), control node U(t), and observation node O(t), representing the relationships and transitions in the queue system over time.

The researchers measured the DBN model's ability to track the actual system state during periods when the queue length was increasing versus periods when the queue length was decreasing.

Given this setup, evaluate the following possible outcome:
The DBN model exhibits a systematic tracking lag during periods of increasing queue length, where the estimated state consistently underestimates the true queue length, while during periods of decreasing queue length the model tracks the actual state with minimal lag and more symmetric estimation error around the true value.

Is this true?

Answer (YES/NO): NO